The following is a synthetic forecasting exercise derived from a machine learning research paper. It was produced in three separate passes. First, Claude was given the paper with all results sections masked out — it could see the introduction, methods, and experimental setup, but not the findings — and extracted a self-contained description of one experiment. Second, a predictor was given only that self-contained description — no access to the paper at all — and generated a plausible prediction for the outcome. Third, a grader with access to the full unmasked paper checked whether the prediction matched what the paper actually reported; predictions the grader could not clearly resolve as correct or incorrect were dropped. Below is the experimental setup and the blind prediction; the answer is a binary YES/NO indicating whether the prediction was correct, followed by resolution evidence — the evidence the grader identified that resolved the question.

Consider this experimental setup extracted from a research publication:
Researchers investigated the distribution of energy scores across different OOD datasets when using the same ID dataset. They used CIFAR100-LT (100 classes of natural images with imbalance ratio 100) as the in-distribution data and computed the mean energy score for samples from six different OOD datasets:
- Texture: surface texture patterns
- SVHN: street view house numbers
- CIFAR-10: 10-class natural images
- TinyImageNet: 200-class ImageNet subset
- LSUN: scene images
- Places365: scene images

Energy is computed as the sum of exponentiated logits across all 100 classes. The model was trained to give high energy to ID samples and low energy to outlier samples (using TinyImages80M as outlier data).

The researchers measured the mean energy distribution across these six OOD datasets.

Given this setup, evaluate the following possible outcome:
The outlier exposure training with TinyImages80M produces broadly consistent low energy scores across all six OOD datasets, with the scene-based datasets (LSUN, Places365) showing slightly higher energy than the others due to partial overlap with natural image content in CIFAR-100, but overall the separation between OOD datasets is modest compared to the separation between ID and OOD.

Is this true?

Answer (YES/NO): NO